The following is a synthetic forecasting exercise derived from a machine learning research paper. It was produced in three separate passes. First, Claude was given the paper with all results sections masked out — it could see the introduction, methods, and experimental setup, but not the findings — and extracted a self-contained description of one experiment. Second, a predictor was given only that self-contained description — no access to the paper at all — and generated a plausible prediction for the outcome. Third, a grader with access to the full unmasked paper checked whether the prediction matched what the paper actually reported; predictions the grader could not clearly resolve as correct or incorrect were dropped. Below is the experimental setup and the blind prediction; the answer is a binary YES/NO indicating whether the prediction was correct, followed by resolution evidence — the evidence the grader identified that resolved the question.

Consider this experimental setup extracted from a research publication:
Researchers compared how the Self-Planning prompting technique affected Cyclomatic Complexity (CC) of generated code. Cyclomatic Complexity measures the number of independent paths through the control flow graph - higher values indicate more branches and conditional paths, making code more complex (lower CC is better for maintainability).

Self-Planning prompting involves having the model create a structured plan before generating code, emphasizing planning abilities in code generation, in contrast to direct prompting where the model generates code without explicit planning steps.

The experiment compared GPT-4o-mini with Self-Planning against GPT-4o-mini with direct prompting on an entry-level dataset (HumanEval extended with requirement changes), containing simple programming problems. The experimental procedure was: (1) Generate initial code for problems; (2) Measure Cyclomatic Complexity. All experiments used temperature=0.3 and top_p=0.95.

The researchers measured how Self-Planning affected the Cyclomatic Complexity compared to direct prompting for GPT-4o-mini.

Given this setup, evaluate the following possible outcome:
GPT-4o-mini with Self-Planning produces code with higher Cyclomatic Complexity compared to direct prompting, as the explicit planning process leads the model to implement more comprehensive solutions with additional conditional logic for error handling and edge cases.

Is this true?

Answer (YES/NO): YES